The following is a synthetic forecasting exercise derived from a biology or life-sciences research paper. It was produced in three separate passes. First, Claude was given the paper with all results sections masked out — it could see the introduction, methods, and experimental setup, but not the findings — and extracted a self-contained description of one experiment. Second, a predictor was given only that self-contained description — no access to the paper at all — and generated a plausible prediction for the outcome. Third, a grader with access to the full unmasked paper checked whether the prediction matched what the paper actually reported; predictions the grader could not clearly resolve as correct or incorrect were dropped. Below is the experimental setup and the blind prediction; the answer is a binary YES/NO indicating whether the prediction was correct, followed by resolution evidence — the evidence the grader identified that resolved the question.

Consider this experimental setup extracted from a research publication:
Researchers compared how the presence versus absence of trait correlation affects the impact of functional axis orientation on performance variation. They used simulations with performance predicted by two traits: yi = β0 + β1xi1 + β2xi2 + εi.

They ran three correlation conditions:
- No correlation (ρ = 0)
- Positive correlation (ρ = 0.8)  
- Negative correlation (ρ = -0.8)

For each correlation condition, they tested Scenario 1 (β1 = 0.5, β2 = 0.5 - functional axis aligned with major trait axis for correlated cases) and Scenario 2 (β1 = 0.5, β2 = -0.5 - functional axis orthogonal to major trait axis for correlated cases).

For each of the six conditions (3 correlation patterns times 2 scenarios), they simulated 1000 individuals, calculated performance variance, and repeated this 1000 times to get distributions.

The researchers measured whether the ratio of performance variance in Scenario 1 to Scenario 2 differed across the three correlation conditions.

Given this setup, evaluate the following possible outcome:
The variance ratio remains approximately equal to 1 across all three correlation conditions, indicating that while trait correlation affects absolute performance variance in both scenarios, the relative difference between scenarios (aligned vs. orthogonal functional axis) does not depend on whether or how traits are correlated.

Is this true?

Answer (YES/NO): NO